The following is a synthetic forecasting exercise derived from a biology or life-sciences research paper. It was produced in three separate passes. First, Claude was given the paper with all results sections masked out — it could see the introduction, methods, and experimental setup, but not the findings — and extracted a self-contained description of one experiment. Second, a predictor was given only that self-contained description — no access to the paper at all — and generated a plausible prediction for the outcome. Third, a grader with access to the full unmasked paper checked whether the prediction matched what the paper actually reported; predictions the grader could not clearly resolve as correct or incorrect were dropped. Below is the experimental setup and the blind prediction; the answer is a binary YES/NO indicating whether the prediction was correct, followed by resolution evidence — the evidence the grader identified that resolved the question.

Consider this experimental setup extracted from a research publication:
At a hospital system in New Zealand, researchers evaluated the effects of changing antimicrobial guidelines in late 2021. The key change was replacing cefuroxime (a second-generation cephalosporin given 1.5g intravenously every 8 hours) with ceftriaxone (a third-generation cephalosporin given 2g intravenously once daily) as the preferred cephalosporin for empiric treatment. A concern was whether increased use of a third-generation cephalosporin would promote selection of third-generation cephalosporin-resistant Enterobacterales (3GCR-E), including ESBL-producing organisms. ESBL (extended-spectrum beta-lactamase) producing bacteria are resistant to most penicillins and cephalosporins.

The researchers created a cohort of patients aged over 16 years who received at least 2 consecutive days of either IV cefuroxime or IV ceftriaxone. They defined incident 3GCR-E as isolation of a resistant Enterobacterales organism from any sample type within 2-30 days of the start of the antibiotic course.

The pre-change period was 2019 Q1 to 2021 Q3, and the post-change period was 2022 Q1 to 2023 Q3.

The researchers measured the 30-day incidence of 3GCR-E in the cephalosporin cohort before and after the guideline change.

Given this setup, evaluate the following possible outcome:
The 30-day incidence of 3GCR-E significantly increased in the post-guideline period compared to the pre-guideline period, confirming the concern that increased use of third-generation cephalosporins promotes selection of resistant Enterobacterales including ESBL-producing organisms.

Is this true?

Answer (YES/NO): NO